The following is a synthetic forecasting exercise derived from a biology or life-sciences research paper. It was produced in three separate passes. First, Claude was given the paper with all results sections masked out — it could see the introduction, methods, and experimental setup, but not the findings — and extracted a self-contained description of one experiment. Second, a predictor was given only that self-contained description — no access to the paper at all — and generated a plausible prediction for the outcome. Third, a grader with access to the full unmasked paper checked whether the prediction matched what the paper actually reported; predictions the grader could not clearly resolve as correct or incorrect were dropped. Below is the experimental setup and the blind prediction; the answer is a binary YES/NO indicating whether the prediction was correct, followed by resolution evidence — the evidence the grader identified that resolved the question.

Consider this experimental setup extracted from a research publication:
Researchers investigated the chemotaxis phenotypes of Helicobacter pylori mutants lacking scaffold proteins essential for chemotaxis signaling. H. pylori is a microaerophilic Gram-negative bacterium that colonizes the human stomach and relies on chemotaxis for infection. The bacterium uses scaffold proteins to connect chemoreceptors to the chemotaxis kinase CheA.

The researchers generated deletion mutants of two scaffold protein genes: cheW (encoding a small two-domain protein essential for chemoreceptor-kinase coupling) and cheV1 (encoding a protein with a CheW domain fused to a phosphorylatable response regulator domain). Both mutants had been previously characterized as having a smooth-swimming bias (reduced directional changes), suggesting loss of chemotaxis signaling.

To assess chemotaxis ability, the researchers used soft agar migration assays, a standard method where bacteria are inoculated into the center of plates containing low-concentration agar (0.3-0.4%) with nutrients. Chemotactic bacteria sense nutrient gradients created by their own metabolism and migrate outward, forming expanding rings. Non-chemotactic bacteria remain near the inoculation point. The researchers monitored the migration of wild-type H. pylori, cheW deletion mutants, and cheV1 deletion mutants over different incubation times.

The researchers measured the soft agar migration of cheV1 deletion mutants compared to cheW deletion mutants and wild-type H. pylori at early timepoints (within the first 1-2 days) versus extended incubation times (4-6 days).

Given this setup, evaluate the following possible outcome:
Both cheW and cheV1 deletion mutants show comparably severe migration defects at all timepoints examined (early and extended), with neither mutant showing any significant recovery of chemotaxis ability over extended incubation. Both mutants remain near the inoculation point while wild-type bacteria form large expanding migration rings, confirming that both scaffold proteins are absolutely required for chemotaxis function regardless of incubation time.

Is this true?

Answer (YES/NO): NO